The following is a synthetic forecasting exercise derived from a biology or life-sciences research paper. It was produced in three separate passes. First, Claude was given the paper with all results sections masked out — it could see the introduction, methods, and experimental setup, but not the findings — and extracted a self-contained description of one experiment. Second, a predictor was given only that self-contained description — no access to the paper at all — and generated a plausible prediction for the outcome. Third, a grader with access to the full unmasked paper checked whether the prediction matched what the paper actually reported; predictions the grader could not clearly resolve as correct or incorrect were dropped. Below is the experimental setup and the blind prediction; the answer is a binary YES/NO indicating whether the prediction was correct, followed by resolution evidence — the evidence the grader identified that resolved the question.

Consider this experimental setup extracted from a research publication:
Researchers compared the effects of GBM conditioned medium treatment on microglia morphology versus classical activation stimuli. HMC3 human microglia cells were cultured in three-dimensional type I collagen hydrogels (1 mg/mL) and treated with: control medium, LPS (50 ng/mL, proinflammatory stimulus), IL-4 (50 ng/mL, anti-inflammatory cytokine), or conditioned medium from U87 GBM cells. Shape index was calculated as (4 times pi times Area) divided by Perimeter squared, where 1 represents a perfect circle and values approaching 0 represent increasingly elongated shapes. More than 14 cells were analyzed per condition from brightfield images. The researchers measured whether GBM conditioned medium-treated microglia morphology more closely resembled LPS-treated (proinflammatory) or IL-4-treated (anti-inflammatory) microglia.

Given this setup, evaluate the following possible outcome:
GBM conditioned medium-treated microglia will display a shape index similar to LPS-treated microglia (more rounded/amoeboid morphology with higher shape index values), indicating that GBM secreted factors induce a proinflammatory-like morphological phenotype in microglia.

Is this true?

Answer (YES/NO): NO